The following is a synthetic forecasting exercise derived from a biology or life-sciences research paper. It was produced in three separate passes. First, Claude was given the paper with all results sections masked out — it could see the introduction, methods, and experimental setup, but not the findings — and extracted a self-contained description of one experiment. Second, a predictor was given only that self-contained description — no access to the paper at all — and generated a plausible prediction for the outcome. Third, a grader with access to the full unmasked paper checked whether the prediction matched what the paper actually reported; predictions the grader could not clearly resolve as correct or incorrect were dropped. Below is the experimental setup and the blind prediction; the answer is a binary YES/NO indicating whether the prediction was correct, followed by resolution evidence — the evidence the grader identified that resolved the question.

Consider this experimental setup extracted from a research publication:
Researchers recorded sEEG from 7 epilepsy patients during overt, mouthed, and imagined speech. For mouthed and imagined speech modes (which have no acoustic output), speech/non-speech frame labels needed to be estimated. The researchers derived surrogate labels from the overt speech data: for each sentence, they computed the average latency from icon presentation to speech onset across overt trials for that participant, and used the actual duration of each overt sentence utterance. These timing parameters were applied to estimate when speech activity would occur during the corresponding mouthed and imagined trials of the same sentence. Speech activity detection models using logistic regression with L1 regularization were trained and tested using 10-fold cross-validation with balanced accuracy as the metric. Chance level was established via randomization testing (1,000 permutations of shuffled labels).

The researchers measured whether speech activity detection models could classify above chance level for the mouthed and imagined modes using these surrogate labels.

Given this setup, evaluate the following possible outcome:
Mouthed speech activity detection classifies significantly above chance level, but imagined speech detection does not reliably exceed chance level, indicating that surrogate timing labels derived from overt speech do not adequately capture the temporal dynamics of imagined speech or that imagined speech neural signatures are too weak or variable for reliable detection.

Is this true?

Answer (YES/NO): NO